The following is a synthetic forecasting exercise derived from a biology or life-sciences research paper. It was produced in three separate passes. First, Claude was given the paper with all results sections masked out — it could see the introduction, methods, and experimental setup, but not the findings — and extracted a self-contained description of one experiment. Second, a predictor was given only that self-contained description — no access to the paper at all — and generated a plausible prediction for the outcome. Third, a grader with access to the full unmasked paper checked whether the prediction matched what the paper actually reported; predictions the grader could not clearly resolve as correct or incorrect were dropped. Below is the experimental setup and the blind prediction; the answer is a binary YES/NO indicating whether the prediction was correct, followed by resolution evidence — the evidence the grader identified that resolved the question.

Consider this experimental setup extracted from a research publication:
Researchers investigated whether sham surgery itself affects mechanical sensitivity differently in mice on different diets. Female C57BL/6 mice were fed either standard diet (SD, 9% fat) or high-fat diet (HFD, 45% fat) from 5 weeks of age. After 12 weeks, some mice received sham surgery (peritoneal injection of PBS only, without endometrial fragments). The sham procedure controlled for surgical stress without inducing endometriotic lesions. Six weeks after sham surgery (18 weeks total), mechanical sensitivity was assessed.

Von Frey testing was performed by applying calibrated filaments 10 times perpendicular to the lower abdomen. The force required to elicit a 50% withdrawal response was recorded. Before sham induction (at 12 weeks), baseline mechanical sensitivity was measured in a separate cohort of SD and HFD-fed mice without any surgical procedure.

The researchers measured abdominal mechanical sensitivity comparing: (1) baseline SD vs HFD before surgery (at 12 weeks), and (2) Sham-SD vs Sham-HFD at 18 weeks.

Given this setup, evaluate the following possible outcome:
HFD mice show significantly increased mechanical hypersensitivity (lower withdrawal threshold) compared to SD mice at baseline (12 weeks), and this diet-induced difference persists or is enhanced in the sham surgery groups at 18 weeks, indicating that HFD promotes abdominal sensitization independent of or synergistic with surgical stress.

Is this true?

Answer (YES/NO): NO